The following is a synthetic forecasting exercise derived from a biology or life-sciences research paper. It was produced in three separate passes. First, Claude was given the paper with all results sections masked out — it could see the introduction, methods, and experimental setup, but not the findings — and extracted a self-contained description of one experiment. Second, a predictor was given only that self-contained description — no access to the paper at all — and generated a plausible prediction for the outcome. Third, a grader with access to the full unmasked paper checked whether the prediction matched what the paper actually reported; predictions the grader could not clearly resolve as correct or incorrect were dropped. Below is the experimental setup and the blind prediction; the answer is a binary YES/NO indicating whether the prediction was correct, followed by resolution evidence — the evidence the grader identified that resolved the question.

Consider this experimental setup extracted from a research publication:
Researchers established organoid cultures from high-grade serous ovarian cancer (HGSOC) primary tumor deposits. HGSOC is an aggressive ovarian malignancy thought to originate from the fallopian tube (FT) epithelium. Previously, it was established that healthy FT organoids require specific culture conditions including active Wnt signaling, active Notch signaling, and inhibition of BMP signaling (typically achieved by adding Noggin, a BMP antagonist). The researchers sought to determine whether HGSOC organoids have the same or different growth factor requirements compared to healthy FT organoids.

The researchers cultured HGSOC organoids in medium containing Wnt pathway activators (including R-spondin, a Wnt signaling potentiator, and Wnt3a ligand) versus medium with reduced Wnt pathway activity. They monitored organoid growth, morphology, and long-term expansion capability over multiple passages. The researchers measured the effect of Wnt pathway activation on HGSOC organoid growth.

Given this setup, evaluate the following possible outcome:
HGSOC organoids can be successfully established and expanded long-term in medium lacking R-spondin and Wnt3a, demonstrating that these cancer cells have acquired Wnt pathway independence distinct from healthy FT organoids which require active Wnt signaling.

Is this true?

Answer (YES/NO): YES